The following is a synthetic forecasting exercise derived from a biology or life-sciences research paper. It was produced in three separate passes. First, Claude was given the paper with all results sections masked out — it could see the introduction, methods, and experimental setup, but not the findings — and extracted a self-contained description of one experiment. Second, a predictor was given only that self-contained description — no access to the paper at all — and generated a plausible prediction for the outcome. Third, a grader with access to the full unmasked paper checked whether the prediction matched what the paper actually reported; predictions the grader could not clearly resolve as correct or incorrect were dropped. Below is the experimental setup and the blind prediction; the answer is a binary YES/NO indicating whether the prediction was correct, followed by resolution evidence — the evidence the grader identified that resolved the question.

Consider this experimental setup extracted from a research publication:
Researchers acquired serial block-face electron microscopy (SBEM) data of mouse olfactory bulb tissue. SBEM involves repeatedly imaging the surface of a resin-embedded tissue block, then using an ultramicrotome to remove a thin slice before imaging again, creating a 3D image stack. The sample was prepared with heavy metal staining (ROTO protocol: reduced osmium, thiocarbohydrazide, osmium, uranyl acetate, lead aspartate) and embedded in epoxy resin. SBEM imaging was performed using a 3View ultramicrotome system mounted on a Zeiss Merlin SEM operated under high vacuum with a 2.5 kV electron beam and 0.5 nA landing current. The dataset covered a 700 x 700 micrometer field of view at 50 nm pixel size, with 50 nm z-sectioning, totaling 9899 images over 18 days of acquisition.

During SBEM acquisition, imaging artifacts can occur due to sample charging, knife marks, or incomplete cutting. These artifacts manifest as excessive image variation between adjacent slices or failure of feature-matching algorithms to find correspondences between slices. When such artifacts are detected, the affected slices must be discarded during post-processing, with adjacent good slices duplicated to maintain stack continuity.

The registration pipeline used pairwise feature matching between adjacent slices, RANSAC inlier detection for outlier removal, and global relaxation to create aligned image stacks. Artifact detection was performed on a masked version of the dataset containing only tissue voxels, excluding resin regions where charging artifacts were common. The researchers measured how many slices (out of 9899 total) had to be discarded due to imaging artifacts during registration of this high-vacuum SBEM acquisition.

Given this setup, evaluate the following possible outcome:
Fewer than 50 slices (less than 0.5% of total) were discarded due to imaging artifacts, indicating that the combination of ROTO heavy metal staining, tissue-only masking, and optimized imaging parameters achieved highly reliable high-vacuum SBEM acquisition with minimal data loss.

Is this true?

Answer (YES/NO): NO